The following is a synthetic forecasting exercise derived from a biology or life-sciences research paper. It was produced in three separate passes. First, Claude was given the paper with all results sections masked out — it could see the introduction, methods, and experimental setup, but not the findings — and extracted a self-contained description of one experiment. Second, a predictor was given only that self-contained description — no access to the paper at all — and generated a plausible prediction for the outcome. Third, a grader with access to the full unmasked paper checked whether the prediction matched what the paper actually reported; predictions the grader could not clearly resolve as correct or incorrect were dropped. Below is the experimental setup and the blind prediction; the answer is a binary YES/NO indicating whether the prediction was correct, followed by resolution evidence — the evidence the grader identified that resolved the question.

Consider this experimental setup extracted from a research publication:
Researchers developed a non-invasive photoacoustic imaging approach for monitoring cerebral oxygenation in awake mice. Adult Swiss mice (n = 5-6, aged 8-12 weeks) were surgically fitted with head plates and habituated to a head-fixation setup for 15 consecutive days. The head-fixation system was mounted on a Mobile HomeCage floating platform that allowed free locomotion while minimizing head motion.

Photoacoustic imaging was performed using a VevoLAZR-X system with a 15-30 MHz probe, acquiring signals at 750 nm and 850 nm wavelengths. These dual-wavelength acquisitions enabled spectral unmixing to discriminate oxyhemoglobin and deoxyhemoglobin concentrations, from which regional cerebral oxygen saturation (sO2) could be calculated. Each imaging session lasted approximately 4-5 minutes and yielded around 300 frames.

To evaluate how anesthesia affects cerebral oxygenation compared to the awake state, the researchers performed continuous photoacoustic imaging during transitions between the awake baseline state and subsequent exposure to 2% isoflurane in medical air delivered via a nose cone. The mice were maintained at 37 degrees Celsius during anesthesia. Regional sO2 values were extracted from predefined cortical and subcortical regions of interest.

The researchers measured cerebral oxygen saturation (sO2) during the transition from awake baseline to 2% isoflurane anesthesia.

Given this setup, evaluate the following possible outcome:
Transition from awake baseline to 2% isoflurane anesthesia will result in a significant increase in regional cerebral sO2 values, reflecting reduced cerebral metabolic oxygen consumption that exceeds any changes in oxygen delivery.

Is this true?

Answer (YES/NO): YES